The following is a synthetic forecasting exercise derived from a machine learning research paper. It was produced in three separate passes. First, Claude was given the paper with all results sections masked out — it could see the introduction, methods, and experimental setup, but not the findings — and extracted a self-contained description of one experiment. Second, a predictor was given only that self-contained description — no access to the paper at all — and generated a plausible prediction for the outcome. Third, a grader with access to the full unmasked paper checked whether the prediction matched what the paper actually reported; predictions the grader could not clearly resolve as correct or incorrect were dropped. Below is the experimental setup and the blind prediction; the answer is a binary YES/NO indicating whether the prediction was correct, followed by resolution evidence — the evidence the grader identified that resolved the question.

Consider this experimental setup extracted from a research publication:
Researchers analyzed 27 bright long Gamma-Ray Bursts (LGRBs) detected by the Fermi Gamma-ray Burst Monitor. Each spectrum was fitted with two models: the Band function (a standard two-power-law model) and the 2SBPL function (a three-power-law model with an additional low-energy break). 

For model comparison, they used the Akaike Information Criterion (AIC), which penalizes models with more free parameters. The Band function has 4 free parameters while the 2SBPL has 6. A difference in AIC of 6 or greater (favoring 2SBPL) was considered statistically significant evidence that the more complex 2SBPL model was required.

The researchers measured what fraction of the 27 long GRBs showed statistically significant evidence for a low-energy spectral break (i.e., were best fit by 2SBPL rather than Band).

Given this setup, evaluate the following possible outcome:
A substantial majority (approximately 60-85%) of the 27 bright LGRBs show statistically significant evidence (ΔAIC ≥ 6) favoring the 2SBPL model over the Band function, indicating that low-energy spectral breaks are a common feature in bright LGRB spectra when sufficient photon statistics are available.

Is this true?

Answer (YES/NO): NO